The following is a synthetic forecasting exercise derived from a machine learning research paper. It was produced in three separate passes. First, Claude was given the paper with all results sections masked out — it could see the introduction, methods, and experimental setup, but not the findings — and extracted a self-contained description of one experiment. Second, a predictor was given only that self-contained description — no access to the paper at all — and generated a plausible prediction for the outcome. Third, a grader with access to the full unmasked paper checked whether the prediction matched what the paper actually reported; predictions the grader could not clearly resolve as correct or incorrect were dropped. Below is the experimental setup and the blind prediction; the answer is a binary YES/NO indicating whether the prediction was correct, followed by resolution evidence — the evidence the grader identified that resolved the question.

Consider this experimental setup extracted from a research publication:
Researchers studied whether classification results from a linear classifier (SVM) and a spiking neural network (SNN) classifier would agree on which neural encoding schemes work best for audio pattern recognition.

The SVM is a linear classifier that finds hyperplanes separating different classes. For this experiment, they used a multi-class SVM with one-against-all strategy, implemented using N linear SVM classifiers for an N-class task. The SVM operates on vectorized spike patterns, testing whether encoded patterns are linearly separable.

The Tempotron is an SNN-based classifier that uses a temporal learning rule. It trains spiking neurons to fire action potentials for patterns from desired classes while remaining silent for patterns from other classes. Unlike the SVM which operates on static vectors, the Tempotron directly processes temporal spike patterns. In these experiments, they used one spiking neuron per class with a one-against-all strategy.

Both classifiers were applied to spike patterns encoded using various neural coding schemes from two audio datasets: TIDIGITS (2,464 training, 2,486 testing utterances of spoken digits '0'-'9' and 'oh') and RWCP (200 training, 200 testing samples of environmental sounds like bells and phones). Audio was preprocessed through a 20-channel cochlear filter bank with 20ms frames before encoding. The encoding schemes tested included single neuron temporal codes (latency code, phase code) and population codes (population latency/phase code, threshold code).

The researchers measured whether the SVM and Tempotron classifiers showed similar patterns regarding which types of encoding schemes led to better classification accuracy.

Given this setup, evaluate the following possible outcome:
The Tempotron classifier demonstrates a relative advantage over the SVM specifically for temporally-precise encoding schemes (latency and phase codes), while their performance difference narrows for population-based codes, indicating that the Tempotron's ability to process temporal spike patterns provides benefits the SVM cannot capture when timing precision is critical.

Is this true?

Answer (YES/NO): NO